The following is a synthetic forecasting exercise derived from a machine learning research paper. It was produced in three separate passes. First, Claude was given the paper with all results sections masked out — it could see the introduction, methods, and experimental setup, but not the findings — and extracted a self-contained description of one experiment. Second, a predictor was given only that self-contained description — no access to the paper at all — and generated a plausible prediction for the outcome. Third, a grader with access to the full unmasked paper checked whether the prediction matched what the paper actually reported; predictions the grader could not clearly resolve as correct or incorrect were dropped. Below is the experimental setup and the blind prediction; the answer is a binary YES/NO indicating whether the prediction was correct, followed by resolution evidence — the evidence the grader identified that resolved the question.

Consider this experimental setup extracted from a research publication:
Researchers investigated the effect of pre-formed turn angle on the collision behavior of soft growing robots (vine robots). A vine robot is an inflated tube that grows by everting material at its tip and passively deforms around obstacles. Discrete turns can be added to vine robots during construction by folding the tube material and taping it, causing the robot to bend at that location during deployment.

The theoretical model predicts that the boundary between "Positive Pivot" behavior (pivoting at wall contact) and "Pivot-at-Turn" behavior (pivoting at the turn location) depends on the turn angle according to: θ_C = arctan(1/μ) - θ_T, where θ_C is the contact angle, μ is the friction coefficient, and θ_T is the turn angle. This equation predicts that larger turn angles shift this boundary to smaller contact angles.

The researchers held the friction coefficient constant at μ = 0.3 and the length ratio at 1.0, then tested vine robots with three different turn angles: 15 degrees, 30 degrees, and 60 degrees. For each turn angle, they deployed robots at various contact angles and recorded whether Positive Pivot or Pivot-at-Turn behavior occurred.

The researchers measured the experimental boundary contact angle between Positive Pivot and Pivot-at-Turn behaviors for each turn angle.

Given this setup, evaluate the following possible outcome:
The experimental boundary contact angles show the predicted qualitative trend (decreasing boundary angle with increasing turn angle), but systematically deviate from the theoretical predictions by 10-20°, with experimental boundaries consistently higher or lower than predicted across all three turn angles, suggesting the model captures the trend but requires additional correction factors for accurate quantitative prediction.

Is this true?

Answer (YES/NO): NO